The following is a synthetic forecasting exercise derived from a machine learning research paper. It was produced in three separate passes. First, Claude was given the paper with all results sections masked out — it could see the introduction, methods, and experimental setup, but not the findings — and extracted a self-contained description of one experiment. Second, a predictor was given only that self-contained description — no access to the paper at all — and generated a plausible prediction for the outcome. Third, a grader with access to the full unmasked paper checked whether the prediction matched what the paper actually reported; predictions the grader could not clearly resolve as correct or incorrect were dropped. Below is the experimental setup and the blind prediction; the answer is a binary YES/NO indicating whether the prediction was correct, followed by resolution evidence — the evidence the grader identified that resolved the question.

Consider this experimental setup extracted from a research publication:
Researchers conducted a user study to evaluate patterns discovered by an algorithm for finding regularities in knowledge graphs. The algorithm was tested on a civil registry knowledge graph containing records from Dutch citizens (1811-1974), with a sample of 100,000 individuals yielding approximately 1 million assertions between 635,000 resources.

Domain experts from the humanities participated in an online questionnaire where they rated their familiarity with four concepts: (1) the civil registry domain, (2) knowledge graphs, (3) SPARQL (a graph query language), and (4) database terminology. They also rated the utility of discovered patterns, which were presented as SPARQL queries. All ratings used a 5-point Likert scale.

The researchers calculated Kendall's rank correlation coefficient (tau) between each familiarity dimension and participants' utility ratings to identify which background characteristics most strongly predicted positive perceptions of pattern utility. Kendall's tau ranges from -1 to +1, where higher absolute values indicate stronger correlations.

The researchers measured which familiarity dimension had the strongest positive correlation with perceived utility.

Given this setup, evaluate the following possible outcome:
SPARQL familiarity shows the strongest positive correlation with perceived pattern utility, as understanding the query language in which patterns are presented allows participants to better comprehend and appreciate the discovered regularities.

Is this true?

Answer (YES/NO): NO